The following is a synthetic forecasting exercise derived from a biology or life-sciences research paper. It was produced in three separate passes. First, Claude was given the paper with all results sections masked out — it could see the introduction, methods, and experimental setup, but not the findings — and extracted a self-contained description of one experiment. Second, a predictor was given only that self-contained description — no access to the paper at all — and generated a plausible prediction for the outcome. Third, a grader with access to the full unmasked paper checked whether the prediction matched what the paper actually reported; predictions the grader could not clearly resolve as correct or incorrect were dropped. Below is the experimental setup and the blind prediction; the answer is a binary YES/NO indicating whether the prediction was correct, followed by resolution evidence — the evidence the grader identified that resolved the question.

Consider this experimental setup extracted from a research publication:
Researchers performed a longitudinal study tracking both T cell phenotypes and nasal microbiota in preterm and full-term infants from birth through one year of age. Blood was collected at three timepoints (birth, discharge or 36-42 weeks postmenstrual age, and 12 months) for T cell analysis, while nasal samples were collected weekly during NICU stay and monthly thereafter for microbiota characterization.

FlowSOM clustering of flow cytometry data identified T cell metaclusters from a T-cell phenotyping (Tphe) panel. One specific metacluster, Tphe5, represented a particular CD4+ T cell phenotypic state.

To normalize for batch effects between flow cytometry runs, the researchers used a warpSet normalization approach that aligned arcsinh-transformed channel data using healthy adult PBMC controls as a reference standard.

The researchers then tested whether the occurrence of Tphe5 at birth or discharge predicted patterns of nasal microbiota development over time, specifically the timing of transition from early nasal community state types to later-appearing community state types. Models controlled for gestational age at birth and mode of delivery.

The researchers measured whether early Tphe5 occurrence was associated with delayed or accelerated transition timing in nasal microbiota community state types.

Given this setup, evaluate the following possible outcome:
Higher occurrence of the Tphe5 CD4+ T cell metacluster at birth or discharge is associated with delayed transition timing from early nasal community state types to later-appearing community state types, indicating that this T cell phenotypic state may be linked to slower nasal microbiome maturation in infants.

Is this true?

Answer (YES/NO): NO